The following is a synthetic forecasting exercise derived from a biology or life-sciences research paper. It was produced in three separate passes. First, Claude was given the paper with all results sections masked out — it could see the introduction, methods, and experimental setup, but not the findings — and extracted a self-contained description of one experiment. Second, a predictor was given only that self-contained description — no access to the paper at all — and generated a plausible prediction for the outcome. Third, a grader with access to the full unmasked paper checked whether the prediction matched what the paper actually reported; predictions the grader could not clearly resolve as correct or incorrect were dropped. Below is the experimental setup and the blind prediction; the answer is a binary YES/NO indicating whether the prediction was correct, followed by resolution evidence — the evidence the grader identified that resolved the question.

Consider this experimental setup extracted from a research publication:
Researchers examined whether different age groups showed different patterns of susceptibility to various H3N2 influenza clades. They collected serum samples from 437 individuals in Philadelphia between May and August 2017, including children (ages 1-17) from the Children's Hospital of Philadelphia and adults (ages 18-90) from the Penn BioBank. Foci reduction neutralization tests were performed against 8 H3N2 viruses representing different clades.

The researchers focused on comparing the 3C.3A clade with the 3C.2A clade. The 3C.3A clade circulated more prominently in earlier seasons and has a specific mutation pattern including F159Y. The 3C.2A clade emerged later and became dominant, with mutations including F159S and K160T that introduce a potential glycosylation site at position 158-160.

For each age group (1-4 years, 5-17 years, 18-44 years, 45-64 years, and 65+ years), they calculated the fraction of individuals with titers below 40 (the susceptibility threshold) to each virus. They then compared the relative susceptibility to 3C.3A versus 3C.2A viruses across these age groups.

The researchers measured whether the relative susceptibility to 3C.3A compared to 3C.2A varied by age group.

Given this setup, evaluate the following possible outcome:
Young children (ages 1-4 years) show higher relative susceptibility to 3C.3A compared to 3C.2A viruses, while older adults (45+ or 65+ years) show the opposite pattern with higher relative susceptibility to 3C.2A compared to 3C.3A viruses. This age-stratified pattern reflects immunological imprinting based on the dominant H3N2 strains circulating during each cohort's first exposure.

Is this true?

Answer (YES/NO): NO